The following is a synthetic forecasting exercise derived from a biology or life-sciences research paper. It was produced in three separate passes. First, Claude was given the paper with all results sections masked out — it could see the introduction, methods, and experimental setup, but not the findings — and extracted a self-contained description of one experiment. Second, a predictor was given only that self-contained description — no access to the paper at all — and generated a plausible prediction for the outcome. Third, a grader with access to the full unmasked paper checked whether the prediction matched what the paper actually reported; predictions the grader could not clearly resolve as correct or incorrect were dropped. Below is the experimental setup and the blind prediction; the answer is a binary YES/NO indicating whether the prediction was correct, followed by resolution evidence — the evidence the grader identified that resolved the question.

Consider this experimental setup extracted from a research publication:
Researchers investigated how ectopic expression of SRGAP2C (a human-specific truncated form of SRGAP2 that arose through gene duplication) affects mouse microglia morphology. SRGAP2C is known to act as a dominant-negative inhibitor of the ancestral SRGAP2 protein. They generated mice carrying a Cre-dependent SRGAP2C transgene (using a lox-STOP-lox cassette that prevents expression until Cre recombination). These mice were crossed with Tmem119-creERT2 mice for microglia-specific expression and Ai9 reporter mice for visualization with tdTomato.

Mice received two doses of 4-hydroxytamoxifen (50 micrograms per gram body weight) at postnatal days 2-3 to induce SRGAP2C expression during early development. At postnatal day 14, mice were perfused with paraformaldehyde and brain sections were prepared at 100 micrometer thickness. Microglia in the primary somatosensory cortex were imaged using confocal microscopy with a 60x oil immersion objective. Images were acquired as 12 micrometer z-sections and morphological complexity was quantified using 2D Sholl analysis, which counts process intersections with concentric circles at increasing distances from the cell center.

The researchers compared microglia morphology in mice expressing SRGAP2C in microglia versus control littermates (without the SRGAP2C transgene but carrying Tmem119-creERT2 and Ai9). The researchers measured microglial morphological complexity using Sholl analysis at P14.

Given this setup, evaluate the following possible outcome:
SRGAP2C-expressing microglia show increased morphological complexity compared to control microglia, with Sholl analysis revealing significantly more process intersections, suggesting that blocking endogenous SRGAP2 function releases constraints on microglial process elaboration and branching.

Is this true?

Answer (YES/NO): YES